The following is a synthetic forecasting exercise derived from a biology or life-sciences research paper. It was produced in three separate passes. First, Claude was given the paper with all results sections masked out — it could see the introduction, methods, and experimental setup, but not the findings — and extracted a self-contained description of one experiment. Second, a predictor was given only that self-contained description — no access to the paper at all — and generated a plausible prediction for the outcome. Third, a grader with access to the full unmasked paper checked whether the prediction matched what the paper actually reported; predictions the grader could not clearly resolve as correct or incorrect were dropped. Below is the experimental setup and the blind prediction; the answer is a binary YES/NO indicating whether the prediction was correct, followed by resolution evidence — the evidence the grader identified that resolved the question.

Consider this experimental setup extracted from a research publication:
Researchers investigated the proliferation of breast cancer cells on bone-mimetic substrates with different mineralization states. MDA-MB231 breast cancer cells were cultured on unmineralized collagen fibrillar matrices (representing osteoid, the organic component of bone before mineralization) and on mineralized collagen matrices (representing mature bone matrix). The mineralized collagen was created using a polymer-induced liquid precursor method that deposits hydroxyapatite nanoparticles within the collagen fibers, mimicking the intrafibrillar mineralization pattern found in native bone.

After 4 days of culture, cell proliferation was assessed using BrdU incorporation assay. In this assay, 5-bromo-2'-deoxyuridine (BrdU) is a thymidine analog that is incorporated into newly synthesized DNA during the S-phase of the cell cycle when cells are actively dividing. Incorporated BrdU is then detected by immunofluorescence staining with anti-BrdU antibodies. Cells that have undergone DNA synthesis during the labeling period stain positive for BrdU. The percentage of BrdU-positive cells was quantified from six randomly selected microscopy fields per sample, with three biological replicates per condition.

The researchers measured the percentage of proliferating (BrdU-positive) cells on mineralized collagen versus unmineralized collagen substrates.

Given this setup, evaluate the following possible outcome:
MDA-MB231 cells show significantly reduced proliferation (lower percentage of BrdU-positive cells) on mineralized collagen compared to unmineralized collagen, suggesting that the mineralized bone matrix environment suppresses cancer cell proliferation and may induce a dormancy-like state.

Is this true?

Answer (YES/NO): YES